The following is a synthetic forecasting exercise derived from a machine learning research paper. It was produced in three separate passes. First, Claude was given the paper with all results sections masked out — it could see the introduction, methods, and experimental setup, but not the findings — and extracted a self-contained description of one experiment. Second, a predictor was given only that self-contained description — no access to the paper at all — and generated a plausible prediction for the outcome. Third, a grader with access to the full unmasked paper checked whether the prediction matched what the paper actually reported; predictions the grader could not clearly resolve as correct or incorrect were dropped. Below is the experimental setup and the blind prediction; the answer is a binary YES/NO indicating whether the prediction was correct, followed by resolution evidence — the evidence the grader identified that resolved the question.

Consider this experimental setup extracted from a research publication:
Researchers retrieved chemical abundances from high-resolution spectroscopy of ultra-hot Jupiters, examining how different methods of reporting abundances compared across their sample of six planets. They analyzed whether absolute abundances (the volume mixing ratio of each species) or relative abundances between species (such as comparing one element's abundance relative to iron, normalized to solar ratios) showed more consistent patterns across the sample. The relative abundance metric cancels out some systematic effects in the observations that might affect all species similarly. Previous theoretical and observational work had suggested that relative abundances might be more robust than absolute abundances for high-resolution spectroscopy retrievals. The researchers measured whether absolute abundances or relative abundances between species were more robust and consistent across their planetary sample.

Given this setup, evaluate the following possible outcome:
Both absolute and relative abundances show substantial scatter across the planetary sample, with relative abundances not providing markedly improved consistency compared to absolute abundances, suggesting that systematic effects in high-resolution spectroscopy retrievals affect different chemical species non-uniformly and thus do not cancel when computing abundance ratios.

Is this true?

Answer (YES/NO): NO